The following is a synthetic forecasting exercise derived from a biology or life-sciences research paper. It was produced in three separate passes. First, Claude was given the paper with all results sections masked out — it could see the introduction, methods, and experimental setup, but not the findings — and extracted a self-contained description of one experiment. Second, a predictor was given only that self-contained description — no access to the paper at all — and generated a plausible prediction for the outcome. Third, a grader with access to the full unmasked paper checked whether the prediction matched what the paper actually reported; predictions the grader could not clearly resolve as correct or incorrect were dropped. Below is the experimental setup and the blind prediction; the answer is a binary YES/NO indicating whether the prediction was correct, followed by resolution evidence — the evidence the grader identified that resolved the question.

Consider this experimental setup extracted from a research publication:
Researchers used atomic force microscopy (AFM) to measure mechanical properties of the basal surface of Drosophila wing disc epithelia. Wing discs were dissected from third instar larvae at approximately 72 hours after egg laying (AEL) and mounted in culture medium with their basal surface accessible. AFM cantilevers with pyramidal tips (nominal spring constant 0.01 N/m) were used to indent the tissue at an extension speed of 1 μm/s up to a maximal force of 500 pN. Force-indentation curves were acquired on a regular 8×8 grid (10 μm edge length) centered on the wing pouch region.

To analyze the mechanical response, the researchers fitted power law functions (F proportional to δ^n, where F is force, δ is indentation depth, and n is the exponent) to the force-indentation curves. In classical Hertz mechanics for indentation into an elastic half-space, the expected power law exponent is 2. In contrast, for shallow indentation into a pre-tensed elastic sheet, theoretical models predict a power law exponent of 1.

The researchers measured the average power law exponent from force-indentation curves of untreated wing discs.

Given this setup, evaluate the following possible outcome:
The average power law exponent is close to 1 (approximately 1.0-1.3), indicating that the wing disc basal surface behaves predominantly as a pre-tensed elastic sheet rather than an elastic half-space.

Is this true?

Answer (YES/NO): NO